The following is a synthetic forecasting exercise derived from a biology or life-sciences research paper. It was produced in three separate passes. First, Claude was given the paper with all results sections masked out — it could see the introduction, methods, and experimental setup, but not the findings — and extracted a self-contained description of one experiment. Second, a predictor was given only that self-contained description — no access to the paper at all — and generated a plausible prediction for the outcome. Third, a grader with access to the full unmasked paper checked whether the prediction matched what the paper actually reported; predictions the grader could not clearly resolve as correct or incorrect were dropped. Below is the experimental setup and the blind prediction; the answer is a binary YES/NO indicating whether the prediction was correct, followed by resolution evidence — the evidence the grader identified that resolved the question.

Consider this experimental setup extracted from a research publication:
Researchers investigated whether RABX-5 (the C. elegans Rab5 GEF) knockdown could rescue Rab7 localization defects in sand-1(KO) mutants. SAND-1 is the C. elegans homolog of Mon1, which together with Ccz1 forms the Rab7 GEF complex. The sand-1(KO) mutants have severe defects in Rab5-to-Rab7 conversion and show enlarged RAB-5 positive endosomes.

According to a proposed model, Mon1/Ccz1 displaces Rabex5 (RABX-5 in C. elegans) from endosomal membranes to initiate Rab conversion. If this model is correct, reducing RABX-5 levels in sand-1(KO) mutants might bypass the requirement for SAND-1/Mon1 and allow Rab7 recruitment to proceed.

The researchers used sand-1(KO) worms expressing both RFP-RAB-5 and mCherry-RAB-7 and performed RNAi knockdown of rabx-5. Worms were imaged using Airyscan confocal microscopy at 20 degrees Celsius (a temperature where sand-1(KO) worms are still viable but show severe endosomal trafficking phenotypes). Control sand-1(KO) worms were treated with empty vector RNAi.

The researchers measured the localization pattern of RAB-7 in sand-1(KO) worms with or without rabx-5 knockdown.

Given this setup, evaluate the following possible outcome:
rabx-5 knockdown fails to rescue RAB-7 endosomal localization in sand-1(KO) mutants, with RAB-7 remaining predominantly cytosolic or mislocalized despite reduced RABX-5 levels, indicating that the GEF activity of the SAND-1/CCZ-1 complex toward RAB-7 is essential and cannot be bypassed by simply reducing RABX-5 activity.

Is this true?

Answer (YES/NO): NO